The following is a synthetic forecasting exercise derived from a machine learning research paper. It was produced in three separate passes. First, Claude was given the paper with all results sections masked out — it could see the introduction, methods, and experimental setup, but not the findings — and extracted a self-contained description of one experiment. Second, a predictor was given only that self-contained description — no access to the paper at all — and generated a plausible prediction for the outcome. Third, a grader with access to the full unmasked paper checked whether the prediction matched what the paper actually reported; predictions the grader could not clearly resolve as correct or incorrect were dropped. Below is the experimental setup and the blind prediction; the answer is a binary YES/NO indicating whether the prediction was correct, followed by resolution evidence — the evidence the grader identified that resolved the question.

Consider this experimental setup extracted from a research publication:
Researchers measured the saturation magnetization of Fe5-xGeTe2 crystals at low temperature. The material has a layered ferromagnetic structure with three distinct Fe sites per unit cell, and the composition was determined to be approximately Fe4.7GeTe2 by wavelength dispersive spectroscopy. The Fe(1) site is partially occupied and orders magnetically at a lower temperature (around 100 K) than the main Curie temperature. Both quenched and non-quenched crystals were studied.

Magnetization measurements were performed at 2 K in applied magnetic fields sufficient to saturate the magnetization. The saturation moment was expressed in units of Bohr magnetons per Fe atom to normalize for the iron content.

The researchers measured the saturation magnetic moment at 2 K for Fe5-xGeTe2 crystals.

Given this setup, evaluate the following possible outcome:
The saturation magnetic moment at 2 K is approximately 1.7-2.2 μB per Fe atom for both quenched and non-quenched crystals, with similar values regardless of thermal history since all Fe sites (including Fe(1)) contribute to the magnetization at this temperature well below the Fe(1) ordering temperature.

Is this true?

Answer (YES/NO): YES